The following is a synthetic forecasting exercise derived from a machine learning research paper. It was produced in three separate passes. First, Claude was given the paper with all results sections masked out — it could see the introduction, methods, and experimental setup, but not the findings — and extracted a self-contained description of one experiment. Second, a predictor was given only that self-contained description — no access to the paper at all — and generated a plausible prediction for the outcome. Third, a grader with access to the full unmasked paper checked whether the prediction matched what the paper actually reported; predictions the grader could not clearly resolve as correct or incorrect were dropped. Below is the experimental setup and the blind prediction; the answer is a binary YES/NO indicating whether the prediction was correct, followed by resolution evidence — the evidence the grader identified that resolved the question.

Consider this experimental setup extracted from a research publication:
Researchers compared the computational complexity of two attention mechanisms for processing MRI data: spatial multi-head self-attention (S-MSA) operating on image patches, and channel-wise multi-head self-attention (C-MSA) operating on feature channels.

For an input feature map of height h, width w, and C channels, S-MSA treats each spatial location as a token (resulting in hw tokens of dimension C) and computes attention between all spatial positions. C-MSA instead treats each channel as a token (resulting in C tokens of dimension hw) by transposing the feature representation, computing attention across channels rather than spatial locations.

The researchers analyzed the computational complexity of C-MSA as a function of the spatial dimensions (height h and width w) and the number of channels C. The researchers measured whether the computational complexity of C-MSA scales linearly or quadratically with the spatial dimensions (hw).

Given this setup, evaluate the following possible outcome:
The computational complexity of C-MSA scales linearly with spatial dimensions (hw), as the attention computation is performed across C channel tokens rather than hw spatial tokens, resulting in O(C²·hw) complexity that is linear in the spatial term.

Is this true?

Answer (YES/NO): YES